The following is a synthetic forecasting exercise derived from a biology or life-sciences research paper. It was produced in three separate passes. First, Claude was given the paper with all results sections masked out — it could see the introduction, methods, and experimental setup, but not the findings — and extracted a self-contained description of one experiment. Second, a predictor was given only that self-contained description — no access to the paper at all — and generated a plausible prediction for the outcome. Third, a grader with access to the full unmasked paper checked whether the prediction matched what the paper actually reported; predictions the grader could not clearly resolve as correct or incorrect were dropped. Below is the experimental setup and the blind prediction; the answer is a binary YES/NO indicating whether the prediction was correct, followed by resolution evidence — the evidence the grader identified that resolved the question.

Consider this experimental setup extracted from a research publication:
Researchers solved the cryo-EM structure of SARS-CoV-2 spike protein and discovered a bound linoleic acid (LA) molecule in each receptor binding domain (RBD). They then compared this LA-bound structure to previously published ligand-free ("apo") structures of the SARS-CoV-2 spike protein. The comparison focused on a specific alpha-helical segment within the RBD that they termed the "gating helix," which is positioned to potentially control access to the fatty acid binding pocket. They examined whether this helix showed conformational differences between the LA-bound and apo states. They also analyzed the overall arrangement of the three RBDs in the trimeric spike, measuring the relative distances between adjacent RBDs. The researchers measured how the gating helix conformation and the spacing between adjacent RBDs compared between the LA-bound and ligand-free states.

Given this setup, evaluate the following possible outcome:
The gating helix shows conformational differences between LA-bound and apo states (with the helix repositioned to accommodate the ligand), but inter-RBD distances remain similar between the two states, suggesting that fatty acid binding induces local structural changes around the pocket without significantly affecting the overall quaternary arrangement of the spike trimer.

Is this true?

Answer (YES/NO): NO